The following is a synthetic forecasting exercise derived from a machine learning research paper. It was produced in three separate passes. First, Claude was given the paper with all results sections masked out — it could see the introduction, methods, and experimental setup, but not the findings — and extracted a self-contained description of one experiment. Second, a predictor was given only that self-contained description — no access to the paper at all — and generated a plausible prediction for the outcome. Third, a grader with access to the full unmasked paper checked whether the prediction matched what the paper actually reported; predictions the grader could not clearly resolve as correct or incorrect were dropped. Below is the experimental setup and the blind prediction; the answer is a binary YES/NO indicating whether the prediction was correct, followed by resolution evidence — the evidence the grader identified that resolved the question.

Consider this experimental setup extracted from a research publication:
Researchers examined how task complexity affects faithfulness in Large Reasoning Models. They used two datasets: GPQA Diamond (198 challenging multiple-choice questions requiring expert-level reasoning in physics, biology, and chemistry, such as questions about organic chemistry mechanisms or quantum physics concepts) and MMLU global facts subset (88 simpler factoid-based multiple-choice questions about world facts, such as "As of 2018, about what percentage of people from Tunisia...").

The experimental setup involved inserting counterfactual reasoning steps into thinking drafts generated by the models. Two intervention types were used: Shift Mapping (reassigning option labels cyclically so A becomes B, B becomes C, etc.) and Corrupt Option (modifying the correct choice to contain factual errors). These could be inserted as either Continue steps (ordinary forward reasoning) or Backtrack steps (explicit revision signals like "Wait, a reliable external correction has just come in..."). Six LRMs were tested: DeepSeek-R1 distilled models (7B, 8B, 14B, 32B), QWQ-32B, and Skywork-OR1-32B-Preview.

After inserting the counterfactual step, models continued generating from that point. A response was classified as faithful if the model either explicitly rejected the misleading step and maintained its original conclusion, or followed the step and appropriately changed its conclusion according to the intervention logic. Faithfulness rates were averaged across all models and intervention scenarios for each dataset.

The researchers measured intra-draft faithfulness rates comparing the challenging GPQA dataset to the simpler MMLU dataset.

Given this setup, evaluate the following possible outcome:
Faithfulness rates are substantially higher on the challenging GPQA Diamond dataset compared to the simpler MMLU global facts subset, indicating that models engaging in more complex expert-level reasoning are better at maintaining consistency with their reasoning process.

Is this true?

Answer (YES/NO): NO